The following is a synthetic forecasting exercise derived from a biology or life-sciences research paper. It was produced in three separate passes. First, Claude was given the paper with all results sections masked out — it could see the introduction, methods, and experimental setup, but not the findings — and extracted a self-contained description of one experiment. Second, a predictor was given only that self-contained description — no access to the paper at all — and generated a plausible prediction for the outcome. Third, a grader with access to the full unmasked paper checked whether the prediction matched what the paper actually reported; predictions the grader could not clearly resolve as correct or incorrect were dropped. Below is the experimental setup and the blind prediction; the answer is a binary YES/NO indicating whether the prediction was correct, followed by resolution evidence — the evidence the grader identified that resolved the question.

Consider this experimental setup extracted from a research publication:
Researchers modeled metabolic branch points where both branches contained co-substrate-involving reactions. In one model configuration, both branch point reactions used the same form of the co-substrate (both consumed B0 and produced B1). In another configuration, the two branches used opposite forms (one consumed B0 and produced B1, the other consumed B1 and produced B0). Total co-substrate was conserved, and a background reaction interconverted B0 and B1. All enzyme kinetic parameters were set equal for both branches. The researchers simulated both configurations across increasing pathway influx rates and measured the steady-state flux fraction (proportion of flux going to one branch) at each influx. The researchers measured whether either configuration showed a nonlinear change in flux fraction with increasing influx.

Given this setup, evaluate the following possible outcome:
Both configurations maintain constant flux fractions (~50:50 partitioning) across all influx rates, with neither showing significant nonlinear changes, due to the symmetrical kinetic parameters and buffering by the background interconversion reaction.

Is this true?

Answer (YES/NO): NO